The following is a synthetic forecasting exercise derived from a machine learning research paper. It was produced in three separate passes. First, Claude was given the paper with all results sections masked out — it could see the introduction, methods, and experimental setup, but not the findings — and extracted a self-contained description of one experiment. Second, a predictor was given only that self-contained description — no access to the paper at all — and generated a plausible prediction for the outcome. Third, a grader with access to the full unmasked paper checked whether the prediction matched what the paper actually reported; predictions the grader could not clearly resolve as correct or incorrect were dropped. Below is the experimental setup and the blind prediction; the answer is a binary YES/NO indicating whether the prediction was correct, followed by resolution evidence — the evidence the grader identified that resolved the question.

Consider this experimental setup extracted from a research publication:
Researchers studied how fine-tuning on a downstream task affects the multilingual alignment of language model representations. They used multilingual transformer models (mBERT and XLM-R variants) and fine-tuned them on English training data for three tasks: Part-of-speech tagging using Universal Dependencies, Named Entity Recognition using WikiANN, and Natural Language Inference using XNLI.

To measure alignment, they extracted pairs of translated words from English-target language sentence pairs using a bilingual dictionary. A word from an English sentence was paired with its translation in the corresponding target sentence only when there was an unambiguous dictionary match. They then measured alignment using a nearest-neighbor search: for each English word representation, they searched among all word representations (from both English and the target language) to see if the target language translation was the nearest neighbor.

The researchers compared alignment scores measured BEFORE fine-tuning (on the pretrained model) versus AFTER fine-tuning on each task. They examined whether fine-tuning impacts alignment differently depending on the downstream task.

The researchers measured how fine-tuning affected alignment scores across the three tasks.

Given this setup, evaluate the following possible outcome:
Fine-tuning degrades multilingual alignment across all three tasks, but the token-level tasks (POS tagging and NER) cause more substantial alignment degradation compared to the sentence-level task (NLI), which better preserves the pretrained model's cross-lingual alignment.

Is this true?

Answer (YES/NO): NO